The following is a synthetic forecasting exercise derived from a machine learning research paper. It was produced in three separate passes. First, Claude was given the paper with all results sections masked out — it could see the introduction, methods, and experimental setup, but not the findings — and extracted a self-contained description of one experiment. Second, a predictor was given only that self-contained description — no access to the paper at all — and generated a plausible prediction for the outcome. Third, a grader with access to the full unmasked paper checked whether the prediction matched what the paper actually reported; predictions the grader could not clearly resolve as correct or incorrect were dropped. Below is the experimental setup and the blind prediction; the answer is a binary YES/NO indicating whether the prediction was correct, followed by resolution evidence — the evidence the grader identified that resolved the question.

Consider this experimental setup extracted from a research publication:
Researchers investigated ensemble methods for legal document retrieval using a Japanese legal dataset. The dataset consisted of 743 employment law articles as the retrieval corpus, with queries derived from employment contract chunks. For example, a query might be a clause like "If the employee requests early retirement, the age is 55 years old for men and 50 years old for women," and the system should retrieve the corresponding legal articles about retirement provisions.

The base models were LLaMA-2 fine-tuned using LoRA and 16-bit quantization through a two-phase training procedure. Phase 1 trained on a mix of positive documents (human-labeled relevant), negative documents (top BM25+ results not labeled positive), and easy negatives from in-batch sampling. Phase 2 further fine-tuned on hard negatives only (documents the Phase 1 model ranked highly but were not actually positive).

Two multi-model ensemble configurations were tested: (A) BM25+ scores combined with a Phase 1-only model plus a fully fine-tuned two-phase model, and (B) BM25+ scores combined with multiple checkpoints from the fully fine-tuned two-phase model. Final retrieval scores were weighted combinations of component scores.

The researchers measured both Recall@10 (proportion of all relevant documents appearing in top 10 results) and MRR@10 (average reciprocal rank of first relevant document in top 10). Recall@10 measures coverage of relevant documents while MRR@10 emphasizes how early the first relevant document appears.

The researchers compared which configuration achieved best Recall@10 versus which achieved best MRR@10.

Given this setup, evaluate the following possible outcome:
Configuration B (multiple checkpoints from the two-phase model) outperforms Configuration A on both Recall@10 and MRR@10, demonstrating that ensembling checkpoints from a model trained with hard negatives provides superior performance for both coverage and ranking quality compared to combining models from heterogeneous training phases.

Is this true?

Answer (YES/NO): NO